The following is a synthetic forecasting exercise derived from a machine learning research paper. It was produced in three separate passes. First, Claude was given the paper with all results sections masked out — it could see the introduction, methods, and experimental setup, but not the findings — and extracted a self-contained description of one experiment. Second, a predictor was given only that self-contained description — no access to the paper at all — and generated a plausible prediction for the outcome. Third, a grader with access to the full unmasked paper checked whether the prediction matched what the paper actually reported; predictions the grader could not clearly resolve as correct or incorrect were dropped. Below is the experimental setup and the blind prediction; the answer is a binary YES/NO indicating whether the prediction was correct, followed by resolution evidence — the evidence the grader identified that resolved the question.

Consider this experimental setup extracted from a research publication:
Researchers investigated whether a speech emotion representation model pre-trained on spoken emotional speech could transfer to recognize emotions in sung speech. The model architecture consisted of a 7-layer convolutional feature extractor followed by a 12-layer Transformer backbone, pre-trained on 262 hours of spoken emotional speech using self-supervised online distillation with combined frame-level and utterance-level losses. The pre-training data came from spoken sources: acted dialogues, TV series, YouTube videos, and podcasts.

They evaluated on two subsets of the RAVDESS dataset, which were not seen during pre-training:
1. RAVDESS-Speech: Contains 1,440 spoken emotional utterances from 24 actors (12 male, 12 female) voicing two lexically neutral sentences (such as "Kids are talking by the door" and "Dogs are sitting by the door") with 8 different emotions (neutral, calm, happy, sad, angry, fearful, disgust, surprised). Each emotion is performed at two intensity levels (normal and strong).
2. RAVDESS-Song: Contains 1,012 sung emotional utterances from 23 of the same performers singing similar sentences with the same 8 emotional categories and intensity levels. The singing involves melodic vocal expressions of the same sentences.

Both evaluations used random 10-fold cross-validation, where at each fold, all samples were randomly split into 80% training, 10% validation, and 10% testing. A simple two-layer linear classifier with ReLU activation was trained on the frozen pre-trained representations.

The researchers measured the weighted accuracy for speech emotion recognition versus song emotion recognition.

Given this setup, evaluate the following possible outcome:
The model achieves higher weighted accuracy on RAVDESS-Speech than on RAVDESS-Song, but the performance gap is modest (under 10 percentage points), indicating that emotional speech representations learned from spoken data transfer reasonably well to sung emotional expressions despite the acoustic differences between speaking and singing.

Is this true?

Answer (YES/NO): NO